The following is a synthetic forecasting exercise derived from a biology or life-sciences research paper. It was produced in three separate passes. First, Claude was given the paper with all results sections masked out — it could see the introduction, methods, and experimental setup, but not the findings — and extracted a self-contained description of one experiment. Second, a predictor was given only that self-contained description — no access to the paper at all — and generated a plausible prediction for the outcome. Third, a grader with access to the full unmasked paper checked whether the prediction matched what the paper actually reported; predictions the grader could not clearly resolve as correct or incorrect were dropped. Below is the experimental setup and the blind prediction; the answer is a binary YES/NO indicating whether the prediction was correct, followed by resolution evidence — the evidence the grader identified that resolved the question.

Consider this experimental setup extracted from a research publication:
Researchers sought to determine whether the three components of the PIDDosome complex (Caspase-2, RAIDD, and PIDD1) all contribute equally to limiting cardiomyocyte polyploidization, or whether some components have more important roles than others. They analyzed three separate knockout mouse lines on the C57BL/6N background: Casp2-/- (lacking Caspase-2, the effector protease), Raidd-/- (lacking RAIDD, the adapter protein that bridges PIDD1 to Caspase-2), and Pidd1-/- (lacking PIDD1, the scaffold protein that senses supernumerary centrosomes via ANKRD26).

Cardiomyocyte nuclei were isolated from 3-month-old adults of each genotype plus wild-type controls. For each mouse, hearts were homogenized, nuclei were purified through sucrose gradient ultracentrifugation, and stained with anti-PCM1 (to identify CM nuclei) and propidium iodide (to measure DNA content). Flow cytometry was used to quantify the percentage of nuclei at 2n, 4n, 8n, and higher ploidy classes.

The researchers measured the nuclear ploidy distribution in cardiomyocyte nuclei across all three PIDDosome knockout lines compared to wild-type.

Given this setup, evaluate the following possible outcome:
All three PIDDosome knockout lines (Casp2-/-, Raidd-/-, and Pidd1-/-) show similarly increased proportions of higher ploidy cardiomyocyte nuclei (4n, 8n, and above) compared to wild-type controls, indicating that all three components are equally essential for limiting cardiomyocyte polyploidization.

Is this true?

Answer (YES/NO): YES